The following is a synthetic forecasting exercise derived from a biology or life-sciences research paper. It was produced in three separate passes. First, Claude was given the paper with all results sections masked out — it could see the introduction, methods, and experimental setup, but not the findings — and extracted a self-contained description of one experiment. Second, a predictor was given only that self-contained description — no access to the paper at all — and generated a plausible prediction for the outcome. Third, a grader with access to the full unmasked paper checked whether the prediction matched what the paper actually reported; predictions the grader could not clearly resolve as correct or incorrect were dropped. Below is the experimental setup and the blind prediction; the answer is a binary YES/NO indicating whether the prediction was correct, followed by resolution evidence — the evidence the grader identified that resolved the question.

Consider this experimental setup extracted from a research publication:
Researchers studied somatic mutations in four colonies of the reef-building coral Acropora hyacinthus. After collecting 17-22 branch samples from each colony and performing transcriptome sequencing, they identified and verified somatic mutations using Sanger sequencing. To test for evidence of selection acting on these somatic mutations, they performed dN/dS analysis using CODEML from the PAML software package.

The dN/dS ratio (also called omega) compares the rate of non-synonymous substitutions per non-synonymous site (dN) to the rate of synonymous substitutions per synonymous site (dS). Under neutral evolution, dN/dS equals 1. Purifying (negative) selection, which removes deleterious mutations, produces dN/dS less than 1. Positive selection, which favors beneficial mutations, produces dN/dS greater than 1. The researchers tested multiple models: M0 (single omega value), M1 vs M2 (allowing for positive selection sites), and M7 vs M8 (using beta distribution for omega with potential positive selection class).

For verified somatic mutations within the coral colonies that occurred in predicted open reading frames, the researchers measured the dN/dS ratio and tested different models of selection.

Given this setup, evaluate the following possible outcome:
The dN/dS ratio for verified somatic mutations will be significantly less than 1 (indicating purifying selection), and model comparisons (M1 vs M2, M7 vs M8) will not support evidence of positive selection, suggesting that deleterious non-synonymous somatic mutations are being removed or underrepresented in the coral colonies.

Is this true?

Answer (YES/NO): NO